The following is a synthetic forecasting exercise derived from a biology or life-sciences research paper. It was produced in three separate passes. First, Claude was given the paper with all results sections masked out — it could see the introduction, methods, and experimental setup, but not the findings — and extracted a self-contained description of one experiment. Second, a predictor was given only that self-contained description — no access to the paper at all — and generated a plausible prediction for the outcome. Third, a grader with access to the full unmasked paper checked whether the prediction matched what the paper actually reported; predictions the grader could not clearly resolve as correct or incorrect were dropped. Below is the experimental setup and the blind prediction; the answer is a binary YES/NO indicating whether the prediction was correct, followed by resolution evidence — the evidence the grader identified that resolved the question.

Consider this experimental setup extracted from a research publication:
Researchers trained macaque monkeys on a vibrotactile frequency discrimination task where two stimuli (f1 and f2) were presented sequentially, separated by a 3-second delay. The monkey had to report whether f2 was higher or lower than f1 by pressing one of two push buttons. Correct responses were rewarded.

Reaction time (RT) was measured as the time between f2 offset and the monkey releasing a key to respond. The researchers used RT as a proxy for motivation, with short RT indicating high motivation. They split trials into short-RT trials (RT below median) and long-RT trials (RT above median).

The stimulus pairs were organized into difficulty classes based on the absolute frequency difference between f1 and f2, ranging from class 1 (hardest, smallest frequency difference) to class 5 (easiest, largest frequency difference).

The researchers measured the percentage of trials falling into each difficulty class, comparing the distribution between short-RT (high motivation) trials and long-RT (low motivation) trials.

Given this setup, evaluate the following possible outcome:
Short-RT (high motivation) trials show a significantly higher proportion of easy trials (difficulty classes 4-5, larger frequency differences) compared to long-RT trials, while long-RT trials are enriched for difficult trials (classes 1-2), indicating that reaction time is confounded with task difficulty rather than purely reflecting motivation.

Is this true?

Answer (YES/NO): NO